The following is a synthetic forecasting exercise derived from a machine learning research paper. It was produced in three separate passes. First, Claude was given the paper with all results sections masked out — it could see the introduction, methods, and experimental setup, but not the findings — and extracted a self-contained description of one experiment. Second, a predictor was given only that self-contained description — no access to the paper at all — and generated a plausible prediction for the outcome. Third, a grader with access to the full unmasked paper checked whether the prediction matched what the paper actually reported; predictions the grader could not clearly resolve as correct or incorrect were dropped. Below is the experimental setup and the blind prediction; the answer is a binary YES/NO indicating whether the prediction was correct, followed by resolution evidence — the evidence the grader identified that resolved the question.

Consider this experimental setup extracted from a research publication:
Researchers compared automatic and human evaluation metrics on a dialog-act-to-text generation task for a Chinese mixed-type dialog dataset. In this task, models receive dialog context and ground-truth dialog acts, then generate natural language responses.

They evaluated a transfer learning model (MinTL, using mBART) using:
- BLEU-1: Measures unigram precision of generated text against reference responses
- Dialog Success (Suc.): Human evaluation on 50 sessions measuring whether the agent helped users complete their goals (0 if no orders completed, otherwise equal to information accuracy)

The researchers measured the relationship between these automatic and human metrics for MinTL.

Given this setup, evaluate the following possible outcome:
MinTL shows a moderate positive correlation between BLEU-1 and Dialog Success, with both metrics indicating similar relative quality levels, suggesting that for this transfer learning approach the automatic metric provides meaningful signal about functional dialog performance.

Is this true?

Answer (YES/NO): NO